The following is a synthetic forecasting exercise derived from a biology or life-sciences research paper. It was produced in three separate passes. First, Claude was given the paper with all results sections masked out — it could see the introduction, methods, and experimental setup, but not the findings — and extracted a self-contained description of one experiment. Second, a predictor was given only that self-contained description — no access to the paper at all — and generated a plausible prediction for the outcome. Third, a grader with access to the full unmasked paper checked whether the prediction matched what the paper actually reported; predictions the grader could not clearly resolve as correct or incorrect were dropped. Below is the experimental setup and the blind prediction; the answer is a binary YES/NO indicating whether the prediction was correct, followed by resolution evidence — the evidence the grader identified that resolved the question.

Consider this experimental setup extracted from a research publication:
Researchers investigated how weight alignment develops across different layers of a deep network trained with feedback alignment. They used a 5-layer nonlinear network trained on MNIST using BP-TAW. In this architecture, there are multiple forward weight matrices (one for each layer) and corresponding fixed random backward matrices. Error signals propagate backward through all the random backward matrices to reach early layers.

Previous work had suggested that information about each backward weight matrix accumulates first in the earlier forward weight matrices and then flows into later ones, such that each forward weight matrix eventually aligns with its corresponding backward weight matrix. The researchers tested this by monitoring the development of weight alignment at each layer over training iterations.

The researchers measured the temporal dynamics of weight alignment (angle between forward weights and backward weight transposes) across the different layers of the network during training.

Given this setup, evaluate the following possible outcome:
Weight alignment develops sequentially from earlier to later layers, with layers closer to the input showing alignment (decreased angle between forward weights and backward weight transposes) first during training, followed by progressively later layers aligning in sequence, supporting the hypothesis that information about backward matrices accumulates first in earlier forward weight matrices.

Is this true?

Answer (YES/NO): NO